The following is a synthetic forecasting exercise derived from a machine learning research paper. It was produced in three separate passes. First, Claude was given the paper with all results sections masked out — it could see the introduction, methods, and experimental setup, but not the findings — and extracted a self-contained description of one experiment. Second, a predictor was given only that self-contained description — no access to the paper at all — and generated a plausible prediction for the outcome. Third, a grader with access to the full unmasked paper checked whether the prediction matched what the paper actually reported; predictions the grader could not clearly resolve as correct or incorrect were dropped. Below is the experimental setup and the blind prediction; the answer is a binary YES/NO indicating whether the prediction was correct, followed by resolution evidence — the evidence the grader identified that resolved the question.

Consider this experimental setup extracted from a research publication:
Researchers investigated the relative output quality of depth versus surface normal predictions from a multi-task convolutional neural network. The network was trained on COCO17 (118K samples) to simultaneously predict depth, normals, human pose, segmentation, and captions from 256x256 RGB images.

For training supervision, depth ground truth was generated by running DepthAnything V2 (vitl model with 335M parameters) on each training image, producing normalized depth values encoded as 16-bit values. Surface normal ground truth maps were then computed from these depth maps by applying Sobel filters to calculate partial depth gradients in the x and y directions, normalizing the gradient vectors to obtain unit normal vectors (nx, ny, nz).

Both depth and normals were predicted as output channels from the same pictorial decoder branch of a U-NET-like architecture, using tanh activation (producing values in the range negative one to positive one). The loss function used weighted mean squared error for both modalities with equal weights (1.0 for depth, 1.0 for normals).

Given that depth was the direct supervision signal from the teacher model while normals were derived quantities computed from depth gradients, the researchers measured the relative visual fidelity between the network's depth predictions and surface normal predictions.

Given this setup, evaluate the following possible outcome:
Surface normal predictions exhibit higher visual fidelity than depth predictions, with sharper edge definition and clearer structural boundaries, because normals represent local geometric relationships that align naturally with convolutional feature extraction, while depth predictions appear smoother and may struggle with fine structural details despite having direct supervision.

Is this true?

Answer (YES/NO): YES